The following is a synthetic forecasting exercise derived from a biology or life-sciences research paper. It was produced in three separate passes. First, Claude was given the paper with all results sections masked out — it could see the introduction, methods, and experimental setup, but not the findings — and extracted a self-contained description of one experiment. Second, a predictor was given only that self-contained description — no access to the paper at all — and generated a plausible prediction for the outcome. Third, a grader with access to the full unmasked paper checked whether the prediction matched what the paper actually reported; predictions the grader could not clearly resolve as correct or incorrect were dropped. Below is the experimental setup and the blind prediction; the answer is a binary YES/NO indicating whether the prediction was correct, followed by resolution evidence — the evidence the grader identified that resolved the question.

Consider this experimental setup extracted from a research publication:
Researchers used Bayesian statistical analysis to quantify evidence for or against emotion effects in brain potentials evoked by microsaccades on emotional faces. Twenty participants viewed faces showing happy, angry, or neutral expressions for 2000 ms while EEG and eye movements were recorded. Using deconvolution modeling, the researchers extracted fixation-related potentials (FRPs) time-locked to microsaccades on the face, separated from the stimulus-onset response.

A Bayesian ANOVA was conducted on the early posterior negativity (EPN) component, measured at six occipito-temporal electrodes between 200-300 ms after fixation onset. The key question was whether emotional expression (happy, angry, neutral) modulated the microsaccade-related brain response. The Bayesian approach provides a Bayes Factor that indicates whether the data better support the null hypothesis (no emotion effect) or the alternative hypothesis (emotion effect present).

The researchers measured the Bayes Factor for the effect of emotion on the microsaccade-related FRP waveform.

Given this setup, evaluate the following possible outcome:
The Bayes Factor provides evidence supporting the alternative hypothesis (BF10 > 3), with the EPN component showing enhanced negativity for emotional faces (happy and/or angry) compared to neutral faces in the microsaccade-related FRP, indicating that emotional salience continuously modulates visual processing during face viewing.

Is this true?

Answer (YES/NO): NO